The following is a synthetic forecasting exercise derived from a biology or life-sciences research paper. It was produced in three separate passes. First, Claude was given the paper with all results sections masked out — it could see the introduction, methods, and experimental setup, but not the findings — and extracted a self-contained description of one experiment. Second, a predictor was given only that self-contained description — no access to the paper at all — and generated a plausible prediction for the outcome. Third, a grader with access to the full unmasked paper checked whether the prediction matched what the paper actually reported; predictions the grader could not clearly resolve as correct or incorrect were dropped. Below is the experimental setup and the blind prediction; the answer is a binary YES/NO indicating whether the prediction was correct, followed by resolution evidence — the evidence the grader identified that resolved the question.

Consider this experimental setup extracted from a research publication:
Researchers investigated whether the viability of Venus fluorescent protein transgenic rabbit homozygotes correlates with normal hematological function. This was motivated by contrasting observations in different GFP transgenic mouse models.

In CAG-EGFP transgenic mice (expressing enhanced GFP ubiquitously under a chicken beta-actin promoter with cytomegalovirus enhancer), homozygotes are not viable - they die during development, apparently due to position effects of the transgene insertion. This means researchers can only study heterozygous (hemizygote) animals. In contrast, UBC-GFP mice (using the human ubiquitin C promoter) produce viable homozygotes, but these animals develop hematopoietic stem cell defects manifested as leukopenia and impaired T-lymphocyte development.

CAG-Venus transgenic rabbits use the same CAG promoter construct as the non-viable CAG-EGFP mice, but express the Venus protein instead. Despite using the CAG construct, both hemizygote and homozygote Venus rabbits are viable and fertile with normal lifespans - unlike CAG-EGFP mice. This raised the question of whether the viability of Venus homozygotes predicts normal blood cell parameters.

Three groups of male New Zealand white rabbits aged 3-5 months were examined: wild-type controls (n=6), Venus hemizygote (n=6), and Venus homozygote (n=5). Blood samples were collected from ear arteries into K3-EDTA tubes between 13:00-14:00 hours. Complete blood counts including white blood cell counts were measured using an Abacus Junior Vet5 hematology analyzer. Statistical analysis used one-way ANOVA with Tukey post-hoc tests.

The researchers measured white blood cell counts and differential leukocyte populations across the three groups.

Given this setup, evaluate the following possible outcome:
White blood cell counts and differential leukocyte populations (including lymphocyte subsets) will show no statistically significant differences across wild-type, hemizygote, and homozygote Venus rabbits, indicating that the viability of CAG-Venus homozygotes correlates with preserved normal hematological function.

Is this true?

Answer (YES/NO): NO